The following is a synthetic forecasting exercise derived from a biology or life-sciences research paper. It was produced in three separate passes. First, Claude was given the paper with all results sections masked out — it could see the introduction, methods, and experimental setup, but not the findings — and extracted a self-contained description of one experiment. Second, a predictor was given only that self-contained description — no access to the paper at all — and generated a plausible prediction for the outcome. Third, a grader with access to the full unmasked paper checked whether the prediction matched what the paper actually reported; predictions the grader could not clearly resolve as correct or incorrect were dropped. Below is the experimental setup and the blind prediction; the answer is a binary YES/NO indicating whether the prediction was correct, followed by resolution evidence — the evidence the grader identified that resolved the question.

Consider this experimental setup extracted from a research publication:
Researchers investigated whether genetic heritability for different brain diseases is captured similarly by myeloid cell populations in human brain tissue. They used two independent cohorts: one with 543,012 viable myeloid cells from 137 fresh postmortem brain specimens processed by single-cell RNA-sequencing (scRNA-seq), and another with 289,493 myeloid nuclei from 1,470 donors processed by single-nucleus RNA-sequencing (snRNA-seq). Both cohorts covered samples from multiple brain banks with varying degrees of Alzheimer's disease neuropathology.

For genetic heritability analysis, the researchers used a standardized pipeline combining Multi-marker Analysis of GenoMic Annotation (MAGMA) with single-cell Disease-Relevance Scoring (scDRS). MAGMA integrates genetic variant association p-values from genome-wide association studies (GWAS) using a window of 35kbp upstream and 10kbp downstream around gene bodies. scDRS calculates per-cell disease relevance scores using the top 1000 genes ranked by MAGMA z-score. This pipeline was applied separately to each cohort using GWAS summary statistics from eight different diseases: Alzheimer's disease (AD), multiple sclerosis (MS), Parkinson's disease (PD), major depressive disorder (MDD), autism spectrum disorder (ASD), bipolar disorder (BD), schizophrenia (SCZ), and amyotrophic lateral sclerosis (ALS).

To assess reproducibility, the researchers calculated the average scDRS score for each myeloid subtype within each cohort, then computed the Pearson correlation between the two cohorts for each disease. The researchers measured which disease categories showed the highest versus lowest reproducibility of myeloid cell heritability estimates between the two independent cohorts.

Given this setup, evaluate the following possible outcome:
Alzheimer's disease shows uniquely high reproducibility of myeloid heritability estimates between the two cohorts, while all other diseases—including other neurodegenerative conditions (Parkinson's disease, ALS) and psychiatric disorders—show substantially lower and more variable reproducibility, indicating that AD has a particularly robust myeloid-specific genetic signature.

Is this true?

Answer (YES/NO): NO